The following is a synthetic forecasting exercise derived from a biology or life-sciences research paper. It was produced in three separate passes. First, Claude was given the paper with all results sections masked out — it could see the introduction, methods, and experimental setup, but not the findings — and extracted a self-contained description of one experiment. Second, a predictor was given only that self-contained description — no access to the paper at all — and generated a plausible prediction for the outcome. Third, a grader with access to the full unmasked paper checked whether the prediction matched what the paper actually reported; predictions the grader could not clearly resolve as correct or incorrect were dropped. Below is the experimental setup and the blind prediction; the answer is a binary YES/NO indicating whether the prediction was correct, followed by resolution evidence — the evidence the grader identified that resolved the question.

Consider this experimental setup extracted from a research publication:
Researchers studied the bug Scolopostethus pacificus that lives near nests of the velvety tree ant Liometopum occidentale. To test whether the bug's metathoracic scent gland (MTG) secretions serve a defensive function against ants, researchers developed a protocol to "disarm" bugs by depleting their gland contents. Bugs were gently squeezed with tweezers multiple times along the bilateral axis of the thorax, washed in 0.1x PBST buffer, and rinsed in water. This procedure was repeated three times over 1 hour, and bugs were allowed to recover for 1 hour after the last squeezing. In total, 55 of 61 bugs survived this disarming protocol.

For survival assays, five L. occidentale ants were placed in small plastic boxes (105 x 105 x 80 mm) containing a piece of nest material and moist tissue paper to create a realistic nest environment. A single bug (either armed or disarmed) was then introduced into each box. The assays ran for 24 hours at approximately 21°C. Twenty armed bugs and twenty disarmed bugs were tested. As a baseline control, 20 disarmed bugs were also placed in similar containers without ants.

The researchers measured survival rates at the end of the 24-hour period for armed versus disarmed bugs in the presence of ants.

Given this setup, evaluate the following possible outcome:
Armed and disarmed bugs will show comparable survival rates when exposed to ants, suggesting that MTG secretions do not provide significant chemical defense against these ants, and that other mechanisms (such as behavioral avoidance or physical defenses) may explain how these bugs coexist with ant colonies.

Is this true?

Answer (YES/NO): NO